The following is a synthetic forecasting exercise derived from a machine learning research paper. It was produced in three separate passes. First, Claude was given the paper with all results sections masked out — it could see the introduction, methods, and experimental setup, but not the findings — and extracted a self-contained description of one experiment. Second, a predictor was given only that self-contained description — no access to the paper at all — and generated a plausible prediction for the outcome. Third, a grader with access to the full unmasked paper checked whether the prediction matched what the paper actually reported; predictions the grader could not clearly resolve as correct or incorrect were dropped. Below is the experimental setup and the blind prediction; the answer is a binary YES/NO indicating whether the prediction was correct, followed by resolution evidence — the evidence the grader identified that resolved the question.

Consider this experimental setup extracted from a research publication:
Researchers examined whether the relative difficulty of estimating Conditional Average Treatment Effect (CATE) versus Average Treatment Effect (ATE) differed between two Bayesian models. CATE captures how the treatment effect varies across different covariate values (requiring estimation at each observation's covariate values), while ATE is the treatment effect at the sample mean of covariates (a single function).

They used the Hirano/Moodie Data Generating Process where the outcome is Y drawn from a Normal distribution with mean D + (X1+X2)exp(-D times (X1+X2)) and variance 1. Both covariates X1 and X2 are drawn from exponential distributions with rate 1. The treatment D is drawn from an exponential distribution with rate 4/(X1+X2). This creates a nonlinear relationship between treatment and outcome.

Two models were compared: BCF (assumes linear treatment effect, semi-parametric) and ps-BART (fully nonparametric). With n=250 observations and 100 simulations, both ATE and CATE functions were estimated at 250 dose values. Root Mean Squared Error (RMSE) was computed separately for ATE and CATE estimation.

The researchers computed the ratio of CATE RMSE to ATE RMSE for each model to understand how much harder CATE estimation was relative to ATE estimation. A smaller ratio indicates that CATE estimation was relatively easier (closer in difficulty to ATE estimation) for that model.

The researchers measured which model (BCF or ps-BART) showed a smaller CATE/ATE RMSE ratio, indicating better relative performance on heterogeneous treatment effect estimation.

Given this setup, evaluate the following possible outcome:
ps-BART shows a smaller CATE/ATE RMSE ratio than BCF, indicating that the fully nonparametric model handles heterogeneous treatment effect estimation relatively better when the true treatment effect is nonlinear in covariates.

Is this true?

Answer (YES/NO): YES